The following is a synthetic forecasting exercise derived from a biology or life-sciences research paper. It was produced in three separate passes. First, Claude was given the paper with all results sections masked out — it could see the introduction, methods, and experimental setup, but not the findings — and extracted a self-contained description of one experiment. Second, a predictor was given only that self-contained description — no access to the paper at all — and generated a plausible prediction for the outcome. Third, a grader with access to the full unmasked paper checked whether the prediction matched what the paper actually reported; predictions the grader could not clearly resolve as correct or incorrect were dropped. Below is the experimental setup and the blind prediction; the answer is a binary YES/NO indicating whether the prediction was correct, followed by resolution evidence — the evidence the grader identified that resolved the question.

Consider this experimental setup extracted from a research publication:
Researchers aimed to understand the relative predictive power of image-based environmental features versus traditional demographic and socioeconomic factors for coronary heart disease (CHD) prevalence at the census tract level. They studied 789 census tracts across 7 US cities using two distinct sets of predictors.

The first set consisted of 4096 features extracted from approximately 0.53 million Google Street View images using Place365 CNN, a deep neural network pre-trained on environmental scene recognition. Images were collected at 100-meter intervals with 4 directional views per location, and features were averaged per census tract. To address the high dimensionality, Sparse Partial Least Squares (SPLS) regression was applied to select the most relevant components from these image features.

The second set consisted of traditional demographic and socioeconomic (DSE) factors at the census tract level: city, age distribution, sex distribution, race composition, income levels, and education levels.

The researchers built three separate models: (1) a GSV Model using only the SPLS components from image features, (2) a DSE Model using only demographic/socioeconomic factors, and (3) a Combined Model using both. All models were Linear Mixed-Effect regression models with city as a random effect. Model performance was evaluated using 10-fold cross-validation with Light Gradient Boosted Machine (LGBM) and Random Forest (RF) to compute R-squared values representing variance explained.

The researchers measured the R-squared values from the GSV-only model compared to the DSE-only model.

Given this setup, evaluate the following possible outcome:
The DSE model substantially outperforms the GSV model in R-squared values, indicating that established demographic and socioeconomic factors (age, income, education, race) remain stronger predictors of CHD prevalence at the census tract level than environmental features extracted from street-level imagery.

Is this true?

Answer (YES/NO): NO